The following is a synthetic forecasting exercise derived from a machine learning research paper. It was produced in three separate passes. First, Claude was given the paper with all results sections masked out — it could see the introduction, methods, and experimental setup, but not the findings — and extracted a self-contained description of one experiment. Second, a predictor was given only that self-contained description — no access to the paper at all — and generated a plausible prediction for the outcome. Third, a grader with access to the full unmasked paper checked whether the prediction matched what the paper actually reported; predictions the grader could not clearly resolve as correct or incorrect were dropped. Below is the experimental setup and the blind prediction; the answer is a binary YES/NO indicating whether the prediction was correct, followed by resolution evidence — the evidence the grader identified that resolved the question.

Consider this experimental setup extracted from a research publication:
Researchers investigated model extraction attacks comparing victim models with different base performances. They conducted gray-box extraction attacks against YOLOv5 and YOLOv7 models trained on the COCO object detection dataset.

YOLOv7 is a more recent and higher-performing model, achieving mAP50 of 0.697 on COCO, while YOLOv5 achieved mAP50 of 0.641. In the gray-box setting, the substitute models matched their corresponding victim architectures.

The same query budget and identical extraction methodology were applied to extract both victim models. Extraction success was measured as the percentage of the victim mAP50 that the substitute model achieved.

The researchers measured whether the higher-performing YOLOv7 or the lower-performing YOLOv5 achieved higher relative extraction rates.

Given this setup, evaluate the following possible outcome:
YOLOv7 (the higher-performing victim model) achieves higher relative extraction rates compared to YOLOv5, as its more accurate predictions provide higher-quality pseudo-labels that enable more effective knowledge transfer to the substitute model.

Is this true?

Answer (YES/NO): NO